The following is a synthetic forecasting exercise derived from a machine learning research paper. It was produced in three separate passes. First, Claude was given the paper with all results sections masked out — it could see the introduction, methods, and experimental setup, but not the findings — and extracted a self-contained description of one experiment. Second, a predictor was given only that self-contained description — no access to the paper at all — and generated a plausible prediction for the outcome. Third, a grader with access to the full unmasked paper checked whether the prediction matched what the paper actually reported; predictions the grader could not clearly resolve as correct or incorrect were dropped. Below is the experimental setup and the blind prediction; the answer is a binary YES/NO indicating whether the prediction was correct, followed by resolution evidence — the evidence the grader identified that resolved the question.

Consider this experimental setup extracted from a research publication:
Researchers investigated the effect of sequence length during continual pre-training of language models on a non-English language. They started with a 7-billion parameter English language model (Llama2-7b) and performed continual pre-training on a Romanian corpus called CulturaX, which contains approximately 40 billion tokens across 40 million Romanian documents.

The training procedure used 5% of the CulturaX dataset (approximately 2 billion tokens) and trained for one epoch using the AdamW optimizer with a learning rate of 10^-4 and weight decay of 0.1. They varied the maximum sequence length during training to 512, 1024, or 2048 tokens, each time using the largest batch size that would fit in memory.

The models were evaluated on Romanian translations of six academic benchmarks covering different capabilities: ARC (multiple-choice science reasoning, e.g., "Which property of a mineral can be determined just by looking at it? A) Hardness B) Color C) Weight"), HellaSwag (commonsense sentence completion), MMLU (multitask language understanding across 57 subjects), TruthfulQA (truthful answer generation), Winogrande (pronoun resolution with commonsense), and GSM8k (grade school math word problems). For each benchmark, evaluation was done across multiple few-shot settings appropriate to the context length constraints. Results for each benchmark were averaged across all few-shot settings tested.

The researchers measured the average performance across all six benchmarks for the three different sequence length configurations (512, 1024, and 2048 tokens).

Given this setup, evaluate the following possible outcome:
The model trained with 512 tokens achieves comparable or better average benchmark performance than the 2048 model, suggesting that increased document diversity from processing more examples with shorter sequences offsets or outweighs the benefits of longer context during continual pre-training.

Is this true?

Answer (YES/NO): NO